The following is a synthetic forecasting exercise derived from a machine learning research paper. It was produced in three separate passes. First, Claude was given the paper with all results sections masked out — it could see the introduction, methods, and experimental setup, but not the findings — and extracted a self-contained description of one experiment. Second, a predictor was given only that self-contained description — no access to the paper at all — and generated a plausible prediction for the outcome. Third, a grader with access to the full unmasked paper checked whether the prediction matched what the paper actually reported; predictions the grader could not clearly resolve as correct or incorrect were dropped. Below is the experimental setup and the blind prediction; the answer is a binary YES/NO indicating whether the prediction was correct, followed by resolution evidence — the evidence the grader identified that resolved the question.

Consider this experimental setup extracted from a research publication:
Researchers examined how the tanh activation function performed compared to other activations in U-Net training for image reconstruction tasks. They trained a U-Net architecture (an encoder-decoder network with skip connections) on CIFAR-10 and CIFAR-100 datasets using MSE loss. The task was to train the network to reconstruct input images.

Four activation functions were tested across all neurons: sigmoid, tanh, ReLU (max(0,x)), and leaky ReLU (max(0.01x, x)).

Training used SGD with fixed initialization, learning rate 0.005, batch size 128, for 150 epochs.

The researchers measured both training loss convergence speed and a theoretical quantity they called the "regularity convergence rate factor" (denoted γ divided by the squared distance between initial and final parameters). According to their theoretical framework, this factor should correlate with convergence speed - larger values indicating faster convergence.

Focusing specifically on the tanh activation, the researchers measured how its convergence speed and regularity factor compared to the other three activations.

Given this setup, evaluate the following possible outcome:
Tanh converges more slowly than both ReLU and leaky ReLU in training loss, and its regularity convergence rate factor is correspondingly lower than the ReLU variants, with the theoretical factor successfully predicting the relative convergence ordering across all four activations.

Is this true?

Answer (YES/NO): YES